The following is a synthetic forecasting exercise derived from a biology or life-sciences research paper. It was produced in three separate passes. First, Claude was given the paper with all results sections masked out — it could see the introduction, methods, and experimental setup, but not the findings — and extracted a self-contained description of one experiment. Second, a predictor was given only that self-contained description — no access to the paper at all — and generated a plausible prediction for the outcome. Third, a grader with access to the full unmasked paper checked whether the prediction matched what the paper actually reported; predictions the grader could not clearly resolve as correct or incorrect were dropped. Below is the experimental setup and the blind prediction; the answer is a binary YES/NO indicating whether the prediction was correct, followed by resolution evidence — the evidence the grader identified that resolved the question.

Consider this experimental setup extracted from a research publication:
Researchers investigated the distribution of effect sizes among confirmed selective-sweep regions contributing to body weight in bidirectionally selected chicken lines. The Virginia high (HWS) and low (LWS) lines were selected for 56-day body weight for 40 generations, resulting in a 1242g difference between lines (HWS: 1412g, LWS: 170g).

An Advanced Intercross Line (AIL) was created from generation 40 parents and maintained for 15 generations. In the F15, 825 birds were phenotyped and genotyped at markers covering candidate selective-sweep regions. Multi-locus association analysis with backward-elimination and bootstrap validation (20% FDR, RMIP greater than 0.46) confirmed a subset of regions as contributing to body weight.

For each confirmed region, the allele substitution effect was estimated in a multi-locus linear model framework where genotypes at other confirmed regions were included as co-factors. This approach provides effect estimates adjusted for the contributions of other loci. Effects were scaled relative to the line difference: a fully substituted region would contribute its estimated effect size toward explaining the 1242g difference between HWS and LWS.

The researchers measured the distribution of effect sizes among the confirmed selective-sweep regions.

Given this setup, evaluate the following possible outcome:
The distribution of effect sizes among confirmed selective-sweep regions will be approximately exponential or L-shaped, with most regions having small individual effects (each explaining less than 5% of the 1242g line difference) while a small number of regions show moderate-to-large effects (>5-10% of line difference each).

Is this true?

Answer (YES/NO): NO